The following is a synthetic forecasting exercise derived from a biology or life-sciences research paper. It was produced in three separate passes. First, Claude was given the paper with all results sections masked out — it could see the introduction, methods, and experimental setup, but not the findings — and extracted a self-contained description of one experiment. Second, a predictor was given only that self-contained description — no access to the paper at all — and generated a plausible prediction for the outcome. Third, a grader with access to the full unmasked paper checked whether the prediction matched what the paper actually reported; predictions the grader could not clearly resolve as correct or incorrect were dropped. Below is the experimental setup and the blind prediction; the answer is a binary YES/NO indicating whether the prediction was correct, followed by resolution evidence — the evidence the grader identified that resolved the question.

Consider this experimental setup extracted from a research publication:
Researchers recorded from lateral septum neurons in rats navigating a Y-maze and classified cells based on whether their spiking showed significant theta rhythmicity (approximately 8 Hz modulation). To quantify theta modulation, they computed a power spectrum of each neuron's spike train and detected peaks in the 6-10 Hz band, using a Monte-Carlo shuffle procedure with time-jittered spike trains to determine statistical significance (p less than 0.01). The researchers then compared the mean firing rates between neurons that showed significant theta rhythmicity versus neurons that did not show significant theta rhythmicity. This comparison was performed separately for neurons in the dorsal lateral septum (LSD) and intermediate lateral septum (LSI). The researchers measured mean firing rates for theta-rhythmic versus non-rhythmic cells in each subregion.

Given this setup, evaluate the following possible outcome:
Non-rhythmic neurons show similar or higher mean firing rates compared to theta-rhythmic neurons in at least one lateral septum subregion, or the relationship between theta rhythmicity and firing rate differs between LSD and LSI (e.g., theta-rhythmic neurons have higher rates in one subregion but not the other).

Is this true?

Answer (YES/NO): NO